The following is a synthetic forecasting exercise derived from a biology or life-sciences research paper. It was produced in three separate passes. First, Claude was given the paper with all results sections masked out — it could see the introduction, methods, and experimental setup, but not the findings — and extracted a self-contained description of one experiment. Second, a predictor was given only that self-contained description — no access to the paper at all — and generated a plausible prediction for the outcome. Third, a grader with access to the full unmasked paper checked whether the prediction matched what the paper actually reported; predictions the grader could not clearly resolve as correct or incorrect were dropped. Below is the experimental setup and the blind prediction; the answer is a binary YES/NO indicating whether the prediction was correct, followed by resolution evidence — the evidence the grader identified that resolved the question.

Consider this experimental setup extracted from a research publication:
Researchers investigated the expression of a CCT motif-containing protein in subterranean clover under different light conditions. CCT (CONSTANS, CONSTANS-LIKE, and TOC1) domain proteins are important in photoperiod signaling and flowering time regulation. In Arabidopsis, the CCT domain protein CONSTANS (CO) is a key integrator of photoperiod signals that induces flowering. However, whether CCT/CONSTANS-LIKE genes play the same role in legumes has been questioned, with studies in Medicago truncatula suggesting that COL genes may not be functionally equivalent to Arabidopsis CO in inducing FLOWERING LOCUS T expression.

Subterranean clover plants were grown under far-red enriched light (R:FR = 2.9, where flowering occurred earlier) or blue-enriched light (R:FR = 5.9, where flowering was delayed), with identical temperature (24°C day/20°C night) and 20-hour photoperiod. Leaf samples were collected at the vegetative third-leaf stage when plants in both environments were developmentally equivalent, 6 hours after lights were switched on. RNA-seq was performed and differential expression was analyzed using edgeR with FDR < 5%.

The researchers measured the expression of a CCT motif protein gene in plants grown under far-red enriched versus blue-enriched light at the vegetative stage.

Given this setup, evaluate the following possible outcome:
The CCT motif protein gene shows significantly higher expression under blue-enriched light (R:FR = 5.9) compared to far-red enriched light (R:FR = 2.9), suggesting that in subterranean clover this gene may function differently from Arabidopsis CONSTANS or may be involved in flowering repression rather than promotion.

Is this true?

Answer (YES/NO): NO